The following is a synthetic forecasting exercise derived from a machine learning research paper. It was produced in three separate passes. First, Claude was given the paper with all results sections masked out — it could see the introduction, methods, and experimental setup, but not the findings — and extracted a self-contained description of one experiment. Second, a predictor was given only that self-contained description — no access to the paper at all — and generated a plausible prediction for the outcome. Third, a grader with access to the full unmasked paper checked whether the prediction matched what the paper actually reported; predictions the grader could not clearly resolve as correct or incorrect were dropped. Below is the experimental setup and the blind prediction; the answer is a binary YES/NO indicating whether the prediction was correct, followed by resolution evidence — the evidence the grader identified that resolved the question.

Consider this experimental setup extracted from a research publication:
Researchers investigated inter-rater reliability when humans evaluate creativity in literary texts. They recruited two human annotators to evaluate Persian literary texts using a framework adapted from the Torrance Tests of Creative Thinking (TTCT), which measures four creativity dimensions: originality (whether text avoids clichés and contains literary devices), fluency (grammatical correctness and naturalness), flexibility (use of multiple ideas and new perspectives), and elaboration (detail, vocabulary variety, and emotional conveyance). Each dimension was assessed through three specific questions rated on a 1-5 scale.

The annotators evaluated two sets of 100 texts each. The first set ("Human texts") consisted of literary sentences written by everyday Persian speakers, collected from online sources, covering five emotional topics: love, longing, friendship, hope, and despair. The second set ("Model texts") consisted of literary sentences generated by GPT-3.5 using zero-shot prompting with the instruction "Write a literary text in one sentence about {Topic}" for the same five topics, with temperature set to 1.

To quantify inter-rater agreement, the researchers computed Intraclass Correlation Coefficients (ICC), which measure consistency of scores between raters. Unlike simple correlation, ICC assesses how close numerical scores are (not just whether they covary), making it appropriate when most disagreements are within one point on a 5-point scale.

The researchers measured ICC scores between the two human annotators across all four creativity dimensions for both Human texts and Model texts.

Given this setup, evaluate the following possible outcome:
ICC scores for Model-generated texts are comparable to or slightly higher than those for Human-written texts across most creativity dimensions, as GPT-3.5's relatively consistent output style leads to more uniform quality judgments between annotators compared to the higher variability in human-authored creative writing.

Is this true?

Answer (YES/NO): YES